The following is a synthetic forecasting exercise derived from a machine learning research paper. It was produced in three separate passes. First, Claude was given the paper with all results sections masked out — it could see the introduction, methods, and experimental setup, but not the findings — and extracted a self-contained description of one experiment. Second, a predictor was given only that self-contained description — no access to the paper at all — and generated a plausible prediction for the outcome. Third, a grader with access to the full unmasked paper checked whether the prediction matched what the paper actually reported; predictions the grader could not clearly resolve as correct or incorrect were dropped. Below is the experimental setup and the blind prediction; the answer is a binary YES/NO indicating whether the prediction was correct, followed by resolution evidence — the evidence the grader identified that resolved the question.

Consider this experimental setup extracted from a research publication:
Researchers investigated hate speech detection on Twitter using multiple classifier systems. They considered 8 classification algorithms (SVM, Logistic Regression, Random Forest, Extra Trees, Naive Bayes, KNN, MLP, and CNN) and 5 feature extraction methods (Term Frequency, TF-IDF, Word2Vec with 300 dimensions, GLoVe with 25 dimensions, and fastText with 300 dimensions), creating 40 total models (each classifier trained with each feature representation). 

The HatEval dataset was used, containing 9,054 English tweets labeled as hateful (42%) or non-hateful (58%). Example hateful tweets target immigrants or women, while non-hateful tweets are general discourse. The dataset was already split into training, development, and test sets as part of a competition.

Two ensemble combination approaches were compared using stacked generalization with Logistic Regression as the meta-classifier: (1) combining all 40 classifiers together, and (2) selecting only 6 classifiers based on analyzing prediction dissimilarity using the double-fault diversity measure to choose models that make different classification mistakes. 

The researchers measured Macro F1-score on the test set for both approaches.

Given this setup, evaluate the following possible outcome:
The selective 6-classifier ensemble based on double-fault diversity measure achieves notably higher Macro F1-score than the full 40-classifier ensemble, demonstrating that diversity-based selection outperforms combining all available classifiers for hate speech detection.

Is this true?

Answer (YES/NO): YES